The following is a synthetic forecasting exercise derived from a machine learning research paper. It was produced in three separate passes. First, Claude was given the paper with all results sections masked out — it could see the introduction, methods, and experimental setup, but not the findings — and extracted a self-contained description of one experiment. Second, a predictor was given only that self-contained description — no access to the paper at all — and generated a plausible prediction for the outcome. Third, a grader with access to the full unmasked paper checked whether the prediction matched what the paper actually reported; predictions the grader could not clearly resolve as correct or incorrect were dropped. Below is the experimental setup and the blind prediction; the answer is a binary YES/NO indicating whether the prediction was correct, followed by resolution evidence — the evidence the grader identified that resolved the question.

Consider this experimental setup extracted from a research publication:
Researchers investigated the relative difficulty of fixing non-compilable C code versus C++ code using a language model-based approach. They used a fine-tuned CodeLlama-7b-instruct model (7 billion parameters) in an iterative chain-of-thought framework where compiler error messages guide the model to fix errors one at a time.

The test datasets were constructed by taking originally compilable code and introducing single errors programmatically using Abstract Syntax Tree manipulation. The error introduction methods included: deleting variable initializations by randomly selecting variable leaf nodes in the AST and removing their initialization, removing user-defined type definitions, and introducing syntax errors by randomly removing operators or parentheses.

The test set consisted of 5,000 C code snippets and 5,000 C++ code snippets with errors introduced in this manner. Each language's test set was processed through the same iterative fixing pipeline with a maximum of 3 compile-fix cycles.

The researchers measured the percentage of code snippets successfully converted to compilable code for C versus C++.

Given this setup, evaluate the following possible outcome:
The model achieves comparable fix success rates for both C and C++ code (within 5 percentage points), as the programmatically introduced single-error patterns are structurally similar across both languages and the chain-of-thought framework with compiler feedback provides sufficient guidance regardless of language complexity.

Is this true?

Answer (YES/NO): YES